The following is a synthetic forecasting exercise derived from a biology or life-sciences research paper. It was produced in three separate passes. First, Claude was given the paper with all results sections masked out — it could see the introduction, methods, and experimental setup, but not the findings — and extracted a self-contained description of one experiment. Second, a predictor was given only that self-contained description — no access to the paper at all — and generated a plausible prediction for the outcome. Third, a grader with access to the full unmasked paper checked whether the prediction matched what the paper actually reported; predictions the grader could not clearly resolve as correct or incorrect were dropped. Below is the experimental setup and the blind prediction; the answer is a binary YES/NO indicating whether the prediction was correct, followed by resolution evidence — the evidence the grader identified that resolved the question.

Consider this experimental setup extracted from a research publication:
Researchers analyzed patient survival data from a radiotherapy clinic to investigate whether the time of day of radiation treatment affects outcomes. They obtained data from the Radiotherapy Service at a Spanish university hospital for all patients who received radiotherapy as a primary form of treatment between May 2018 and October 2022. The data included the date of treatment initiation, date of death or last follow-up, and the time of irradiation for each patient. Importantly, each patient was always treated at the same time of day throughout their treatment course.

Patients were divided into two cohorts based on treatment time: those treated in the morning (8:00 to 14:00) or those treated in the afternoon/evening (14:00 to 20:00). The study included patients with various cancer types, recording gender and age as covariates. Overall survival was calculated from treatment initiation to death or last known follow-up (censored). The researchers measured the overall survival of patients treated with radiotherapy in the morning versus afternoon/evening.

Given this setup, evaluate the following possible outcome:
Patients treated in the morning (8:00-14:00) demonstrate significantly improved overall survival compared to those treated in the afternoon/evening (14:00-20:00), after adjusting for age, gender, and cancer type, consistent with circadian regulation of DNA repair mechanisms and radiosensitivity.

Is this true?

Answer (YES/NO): NO